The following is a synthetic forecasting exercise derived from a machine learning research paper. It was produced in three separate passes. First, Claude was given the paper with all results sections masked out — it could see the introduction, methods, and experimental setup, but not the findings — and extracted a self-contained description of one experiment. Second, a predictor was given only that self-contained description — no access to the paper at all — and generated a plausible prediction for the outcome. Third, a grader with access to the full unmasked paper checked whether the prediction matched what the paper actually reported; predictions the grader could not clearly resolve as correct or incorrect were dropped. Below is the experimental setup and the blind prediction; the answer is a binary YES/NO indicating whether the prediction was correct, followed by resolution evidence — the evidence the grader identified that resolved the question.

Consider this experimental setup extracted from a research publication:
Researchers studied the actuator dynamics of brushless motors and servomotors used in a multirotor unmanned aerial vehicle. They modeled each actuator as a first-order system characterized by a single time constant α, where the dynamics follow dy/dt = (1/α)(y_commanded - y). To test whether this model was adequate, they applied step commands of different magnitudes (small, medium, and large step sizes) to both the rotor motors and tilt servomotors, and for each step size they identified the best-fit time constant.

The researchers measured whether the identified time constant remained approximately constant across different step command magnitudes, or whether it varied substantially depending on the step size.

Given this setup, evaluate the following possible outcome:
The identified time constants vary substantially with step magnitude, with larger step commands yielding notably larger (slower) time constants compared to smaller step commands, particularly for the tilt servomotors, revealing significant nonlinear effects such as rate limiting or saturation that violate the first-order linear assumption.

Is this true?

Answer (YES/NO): NO